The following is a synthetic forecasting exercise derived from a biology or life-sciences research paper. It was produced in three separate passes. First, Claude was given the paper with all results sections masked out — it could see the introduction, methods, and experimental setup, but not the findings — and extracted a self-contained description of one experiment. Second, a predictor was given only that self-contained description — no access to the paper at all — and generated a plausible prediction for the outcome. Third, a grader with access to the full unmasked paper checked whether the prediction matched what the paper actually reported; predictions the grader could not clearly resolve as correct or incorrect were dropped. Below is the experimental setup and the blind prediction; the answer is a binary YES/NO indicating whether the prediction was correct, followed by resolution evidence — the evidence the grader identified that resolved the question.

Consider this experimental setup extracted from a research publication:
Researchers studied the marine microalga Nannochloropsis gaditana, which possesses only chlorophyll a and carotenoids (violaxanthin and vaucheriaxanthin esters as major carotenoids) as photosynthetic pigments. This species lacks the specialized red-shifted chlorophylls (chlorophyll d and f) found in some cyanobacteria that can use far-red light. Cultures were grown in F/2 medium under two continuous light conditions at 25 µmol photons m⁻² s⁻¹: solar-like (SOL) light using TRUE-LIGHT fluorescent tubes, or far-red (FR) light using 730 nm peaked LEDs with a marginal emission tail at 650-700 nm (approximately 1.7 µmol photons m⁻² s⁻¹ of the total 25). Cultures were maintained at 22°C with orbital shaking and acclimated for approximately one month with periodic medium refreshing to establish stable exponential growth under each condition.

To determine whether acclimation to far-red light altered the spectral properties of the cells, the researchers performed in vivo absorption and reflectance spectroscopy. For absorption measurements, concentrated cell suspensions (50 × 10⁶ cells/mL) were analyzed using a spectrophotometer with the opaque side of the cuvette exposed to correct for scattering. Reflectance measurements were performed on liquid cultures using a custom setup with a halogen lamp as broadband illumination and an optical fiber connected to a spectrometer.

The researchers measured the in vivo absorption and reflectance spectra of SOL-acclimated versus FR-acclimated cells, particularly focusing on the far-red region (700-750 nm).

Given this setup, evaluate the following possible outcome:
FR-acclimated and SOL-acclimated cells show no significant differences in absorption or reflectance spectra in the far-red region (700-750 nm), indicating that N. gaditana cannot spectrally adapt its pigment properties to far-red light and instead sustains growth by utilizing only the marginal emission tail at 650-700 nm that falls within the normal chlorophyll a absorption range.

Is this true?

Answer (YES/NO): NO